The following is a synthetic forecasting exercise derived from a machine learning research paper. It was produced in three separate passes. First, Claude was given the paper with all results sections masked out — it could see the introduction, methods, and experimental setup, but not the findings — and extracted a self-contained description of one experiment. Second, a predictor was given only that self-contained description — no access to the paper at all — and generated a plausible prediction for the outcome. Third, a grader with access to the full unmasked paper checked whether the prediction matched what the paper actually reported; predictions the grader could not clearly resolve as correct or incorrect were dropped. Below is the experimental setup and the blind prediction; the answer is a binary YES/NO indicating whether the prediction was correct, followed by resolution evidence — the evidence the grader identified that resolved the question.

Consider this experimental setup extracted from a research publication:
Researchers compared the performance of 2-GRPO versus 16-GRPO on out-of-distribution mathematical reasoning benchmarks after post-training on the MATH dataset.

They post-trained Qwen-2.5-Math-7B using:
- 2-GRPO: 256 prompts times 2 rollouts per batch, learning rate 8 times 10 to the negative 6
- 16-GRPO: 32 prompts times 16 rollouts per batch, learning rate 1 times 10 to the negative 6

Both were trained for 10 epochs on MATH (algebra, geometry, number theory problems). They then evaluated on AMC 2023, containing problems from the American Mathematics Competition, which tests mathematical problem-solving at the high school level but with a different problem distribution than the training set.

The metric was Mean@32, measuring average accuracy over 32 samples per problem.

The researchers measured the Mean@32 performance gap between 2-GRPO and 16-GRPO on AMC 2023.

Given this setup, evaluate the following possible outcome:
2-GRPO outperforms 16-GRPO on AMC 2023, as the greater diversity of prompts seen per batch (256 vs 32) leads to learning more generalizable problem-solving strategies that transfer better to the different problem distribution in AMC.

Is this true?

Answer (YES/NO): YES